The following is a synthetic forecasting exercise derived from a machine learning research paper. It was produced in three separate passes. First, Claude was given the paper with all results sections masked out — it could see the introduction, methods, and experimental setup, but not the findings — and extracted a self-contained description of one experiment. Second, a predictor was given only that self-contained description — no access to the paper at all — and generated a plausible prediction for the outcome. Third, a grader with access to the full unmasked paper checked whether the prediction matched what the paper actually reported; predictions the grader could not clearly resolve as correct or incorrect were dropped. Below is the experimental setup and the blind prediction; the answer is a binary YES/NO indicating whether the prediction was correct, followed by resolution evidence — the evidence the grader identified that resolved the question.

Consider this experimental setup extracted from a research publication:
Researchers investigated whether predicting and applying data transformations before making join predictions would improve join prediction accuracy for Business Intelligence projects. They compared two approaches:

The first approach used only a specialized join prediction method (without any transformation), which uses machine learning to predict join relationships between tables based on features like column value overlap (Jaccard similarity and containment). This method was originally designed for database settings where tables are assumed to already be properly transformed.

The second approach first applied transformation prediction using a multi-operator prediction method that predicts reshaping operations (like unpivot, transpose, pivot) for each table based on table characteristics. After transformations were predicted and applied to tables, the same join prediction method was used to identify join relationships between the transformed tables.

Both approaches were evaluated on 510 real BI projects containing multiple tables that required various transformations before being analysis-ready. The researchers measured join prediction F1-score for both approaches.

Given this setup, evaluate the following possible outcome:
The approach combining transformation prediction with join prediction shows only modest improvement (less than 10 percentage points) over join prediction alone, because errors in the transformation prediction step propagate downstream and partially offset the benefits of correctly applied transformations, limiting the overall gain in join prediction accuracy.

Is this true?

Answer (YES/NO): NO